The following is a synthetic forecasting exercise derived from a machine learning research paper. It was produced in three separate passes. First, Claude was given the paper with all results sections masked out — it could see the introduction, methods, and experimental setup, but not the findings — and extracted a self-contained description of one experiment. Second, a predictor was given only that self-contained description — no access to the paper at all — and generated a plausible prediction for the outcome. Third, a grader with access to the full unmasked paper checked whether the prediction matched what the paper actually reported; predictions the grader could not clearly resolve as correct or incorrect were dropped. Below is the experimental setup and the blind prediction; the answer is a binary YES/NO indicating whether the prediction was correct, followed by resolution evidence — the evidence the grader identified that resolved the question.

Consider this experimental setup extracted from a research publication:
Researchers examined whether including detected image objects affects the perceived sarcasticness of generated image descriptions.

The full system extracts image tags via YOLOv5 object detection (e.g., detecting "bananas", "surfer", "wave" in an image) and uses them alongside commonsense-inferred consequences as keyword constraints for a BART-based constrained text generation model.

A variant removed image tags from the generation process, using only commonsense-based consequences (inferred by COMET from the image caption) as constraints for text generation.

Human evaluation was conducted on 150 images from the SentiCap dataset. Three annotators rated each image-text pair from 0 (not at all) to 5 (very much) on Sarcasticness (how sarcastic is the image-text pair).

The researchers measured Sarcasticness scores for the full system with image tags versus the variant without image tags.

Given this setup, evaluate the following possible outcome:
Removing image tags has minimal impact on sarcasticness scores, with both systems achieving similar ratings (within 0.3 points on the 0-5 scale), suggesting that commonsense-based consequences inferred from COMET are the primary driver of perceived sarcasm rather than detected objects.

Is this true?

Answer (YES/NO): NO